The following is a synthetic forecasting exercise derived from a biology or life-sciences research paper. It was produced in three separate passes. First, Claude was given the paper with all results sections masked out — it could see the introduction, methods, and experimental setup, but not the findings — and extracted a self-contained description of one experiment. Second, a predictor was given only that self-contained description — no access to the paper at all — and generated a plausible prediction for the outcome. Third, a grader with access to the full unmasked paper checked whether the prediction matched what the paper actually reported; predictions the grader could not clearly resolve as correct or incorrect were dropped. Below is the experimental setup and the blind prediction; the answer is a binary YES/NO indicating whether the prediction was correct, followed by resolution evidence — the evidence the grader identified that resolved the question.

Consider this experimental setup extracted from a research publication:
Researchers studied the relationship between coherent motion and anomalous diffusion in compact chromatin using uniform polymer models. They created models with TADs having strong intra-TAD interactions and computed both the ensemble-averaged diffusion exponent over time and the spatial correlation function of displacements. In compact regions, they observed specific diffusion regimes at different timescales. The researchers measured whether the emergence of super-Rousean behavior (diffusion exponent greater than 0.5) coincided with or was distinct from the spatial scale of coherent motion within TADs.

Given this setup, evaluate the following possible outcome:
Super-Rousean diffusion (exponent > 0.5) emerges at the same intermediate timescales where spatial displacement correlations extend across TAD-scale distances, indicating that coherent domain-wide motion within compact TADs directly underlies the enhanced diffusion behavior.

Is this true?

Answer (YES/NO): YES